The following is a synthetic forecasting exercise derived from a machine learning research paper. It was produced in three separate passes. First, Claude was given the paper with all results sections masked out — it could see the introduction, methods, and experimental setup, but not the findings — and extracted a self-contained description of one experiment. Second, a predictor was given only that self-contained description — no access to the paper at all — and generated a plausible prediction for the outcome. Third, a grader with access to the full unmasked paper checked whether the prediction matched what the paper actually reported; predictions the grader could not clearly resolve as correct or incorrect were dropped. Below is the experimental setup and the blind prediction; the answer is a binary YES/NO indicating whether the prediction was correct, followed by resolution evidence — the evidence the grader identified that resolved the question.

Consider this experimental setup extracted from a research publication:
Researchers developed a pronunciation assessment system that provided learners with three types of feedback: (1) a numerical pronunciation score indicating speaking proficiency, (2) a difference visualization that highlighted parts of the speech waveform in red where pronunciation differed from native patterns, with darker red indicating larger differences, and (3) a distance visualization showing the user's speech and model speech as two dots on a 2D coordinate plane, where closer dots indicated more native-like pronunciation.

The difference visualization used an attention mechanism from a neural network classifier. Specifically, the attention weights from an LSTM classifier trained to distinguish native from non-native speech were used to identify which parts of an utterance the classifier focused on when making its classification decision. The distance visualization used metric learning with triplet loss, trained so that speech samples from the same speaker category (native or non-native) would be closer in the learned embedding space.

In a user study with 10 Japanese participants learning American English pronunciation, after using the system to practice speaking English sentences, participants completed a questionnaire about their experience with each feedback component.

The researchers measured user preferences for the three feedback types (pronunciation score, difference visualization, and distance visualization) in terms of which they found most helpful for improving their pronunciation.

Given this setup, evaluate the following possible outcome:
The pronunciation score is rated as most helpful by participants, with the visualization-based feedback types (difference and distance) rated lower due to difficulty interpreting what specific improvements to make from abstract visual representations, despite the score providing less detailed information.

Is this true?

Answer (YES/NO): YES